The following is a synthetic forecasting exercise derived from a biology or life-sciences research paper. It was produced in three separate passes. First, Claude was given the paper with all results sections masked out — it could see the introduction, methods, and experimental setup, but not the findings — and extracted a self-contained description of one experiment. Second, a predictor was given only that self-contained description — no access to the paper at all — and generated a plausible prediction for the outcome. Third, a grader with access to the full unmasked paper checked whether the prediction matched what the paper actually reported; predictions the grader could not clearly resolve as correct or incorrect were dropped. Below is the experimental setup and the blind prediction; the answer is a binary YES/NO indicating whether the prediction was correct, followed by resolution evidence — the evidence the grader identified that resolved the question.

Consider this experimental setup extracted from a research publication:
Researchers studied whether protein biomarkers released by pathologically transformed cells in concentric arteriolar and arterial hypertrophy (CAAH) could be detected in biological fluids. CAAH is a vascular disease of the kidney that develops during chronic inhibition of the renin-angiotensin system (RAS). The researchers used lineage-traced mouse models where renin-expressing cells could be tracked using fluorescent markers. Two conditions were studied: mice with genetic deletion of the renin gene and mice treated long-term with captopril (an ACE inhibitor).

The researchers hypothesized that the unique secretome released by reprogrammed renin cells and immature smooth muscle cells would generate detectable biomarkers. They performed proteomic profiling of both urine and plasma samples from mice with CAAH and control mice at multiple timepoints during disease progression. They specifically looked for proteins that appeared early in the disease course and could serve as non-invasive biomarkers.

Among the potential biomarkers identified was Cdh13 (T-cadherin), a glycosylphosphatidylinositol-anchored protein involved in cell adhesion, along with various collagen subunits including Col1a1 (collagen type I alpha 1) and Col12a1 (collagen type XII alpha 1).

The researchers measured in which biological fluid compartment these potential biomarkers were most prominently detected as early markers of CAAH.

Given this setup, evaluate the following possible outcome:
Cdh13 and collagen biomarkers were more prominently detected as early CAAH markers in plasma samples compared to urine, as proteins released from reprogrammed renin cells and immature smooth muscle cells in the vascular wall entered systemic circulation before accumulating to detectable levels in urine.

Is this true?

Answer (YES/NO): NO